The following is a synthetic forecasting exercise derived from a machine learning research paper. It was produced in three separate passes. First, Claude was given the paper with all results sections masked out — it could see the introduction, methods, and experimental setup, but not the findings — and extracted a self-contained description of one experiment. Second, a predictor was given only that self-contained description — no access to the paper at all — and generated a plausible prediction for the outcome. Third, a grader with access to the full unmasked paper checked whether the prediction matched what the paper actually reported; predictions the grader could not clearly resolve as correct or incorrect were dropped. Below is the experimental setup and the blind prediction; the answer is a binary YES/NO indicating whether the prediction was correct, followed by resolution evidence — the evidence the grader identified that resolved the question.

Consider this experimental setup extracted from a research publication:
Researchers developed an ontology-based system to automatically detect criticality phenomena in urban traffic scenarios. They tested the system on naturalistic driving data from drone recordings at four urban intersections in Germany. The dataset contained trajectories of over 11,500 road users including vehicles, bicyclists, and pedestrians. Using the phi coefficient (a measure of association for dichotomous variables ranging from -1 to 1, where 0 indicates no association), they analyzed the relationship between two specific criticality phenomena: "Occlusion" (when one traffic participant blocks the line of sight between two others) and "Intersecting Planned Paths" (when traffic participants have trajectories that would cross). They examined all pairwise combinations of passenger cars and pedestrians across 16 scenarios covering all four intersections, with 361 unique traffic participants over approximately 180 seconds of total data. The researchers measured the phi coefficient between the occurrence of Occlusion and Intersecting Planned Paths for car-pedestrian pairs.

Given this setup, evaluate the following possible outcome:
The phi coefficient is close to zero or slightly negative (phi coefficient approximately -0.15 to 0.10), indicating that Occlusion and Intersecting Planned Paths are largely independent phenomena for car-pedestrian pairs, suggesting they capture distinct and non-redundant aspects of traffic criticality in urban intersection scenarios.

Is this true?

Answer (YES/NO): YES